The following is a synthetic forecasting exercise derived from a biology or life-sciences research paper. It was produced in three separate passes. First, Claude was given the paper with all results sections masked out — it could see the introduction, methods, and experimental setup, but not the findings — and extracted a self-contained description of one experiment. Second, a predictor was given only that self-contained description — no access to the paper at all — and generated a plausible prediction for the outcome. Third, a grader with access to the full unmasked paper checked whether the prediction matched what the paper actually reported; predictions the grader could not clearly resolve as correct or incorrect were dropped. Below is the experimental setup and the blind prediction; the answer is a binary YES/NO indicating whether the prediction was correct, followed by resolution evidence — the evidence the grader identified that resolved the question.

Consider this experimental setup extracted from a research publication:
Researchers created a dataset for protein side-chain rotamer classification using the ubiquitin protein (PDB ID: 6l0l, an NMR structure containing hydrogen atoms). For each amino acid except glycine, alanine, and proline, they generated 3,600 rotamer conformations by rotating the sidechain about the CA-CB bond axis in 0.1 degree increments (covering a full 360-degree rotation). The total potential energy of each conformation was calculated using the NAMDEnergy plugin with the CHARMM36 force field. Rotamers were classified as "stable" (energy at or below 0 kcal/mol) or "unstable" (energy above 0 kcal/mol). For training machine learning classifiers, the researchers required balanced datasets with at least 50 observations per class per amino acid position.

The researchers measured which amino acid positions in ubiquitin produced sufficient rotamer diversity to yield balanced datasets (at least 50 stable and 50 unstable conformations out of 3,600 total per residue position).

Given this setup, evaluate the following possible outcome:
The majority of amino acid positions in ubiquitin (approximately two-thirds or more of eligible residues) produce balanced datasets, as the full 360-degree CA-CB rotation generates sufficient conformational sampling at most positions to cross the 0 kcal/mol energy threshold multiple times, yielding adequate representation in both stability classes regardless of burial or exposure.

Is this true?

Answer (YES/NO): NO